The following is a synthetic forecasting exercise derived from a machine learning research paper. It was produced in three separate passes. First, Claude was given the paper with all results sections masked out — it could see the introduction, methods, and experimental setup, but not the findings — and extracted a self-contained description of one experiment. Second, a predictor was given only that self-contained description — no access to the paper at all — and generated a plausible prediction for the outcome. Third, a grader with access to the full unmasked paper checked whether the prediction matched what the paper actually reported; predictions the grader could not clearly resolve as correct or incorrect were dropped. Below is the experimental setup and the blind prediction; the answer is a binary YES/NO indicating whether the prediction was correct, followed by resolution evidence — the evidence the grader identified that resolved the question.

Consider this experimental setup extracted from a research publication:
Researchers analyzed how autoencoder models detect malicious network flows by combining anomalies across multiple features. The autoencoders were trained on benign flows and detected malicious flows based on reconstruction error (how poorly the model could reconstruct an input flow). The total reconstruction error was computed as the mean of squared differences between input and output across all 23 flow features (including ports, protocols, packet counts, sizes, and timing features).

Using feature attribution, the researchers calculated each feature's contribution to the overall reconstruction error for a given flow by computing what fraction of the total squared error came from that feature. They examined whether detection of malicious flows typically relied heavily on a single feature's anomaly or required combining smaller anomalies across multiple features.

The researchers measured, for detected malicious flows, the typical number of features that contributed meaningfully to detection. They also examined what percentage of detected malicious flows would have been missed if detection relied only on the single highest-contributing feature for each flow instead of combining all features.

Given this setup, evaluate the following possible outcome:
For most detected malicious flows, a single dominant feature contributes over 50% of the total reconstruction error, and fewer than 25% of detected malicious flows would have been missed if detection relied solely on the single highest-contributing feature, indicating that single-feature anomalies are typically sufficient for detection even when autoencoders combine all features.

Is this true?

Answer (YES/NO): NO